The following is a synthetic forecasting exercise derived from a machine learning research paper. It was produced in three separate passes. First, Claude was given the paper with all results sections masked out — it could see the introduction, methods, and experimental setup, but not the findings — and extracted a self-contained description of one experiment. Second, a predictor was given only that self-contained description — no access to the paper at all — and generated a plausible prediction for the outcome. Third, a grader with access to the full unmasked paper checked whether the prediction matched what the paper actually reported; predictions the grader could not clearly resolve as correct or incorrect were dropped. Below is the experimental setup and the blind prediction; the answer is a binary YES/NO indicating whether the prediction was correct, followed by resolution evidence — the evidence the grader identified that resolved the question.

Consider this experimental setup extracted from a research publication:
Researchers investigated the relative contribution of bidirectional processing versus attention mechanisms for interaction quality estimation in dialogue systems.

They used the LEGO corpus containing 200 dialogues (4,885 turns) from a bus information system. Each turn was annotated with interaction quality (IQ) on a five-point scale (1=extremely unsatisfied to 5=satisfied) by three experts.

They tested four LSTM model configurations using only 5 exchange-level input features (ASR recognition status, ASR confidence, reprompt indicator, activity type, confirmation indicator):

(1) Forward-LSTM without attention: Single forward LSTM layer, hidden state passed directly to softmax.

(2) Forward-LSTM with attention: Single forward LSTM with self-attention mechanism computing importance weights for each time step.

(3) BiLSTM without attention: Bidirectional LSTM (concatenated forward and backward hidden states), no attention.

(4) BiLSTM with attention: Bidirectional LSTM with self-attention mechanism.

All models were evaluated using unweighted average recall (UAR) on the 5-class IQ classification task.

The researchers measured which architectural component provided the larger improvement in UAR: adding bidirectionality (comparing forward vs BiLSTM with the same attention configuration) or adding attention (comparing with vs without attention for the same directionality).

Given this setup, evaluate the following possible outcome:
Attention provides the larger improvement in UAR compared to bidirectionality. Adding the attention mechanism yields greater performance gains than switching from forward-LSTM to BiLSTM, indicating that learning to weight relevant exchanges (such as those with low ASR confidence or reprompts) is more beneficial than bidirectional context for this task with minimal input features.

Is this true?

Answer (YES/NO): NO